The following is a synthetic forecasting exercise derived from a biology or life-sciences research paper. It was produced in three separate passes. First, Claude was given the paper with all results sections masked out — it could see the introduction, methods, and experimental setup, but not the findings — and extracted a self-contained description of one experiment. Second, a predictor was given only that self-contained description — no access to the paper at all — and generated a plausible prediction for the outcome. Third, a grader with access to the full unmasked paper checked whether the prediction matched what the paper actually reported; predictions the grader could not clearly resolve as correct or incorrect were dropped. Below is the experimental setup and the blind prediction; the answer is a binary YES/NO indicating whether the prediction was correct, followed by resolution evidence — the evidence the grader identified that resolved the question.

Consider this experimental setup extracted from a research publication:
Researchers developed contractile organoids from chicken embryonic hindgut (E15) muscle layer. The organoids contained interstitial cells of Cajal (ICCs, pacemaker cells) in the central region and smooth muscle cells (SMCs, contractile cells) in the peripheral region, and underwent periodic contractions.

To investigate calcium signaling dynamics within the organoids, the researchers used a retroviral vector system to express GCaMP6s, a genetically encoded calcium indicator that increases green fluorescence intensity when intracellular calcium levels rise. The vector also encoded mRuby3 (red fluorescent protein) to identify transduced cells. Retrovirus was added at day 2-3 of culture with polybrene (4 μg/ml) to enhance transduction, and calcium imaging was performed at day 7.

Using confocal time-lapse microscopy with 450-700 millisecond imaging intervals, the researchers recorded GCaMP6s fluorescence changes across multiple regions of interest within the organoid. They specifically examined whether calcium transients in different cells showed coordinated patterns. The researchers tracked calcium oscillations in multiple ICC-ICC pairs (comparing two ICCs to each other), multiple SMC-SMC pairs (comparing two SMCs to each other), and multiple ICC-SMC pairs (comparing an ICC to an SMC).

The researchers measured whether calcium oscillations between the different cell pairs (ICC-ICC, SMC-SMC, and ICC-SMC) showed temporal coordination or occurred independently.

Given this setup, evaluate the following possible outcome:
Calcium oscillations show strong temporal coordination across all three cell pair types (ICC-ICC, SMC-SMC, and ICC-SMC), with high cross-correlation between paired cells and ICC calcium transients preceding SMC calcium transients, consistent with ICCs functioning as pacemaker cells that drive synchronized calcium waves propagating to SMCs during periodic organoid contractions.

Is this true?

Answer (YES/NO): YES